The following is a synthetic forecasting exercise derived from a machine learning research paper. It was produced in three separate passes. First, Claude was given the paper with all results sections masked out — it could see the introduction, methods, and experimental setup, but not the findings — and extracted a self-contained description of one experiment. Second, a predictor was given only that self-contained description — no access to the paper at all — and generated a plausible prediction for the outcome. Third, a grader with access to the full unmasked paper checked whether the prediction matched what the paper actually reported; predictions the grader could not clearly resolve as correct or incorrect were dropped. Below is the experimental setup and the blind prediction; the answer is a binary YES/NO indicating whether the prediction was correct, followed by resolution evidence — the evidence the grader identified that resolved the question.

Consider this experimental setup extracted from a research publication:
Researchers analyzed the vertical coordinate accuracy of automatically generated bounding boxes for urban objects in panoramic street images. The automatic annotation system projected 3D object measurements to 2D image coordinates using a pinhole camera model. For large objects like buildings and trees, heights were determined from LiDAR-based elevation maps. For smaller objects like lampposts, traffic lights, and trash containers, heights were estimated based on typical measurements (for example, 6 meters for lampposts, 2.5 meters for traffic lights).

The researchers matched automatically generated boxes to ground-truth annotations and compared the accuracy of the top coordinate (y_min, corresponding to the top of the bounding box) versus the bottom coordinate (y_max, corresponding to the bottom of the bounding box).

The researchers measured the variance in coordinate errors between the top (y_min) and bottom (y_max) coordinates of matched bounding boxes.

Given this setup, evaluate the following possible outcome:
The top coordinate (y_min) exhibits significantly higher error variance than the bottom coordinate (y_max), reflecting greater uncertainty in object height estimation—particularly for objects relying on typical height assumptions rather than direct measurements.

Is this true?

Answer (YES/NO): YES